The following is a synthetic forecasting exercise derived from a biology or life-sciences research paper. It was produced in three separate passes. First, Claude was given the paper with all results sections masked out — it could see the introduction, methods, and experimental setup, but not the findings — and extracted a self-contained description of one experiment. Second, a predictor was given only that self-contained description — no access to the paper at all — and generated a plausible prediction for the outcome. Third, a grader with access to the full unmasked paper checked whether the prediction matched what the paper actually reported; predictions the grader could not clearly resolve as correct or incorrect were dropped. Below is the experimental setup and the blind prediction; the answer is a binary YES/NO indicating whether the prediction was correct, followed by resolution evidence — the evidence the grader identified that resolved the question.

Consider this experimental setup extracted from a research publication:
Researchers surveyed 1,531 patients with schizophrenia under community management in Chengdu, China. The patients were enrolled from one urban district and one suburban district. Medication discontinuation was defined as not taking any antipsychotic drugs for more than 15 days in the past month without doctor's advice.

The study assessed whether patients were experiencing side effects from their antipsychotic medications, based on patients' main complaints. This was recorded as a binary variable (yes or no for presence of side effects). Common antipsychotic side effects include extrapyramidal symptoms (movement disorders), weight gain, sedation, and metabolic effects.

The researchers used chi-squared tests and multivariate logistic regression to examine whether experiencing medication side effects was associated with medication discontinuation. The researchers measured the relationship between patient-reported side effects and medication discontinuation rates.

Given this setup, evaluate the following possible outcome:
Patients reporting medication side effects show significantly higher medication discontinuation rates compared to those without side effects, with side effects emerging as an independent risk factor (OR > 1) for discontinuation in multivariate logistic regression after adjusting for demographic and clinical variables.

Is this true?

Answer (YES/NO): YES